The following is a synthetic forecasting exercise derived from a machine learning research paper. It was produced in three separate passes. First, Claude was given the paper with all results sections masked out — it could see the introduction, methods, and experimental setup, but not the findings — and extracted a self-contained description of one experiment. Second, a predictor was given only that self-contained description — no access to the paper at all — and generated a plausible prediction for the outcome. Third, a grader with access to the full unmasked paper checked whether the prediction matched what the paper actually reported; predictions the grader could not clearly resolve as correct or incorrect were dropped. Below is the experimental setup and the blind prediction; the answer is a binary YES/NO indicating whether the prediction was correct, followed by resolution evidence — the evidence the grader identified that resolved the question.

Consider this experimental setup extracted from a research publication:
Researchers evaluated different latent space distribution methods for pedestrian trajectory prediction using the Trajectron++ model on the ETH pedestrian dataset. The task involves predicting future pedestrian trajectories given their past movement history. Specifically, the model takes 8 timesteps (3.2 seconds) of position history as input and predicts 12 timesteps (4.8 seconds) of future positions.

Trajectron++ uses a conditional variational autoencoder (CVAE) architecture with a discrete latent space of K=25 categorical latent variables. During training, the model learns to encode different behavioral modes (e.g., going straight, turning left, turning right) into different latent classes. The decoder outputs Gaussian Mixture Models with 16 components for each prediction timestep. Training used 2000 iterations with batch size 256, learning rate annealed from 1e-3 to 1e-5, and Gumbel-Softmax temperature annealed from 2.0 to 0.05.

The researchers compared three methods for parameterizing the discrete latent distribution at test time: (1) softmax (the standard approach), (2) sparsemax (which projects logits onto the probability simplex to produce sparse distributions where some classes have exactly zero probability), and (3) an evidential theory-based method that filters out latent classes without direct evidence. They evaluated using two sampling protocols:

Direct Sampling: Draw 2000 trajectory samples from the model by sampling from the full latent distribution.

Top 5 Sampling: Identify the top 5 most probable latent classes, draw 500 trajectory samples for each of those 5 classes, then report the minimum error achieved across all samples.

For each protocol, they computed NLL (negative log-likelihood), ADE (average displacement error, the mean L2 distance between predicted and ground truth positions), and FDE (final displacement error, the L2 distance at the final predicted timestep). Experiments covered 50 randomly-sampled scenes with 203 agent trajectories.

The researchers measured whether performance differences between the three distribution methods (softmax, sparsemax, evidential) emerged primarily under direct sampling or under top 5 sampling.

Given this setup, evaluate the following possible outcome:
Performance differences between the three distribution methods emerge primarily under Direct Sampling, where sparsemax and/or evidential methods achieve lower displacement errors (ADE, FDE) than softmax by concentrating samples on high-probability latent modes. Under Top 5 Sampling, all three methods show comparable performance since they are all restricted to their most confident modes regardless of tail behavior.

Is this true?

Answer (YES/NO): NO